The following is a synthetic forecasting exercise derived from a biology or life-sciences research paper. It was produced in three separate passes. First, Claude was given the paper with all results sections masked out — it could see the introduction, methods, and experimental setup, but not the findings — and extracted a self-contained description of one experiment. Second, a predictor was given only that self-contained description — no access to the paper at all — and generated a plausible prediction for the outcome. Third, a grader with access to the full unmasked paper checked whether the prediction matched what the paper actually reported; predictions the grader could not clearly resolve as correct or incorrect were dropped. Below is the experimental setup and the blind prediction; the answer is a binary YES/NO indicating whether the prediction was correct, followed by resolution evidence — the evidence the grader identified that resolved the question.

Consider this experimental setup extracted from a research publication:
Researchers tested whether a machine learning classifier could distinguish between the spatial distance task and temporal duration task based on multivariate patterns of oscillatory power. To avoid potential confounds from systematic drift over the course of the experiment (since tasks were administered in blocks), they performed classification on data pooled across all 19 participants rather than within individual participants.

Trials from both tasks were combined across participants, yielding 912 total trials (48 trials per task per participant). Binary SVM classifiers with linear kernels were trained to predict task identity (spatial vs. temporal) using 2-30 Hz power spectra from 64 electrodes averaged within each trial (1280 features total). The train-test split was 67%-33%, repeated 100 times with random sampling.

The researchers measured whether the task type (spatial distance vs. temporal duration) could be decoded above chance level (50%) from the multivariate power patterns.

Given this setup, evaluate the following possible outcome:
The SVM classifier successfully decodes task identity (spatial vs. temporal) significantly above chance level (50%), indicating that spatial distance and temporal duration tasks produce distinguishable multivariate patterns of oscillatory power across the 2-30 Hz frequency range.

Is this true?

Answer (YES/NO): YES